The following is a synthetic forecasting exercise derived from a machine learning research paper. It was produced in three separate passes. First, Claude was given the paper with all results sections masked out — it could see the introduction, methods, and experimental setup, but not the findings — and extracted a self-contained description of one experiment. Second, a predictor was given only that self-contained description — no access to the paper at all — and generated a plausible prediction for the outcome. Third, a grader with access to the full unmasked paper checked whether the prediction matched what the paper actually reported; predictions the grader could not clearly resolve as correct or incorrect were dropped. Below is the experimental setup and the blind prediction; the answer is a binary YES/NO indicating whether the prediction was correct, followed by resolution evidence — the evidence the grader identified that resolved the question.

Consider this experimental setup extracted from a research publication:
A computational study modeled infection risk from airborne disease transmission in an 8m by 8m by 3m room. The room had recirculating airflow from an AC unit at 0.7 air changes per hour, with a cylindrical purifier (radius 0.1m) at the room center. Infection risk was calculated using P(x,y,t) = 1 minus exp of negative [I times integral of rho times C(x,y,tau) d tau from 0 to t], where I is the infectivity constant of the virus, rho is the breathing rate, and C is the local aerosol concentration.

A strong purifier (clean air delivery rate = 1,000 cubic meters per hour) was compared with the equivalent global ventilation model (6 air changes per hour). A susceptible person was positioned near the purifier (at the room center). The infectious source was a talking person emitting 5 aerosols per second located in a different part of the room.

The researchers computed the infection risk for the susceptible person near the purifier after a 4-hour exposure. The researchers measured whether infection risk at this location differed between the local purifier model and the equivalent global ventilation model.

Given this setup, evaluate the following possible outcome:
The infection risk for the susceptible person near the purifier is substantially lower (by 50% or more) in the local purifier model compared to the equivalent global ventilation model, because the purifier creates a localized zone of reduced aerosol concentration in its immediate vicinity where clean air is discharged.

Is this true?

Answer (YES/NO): NO